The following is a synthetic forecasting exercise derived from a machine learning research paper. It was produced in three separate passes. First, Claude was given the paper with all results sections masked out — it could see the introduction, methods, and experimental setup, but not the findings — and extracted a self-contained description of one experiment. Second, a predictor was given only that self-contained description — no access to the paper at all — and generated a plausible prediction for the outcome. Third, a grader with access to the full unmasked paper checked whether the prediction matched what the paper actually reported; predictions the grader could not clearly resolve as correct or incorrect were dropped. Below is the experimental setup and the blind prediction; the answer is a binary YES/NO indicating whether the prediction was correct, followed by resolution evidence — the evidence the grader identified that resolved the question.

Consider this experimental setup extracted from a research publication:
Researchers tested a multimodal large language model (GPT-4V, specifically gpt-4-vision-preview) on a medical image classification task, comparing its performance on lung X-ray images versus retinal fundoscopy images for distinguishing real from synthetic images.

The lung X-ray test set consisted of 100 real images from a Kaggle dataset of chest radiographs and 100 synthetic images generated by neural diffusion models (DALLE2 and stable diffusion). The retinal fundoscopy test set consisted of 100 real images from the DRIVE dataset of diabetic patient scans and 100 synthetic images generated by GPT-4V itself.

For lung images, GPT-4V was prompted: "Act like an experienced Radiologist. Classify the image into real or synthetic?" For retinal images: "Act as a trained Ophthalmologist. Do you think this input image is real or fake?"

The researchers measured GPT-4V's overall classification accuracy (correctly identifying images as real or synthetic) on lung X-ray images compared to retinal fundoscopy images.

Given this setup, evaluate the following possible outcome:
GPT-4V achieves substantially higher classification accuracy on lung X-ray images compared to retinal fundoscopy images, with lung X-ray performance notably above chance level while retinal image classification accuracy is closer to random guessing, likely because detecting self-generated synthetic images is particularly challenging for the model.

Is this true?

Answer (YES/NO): NO